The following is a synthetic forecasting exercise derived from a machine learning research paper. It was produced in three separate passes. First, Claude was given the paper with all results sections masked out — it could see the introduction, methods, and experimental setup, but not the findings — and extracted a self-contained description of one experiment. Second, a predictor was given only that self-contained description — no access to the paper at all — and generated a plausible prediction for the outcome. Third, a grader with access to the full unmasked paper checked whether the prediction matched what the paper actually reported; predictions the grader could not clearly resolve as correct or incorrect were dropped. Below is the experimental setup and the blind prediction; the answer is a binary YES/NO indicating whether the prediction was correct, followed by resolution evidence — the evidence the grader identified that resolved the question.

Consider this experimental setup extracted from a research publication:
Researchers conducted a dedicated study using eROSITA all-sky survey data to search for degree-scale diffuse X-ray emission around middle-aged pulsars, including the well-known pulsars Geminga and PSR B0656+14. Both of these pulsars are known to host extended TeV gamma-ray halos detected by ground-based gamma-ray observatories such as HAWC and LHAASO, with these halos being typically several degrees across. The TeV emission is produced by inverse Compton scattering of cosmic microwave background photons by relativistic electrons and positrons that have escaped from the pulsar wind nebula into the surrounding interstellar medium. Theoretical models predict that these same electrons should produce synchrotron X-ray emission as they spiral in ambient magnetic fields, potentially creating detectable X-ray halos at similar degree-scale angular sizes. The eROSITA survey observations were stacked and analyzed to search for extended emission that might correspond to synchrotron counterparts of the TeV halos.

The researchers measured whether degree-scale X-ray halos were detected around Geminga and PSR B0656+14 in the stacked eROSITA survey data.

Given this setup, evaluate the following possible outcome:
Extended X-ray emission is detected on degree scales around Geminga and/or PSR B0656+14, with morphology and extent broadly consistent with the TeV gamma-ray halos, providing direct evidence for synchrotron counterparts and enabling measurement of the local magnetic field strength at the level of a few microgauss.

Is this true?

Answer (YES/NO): NO